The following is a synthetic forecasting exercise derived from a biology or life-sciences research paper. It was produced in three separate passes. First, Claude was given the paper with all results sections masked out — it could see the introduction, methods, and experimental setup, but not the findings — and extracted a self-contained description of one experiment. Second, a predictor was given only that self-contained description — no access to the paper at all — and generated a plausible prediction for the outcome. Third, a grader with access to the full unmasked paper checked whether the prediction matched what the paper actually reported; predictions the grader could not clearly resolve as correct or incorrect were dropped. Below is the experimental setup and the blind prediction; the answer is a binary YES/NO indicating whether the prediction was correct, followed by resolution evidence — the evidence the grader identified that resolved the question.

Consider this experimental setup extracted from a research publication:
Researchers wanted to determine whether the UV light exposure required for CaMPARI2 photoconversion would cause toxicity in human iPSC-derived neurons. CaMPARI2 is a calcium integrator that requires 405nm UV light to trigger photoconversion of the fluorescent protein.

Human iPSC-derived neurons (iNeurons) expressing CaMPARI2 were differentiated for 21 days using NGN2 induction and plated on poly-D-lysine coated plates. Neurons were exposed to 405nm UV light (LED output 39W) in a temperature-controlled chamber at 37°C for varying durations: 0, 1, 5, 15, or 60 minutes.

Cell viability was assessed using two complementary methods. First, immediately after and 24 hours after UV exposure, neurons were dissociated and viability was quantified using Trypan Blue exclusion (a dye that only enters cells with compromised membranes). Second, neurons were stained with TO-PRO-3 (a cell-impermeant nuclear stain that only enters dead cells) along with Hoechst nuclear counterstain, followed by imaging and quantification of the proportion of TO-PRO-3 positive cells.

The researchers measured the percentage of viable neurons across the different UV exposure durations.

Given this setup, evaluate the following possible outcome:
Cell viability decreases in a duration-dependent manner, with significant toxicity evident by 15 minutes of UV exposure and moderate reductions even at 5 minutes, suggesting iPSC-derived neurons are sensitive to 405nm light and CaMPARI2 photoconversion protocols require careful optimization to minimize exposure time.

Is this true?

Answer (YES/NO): NO